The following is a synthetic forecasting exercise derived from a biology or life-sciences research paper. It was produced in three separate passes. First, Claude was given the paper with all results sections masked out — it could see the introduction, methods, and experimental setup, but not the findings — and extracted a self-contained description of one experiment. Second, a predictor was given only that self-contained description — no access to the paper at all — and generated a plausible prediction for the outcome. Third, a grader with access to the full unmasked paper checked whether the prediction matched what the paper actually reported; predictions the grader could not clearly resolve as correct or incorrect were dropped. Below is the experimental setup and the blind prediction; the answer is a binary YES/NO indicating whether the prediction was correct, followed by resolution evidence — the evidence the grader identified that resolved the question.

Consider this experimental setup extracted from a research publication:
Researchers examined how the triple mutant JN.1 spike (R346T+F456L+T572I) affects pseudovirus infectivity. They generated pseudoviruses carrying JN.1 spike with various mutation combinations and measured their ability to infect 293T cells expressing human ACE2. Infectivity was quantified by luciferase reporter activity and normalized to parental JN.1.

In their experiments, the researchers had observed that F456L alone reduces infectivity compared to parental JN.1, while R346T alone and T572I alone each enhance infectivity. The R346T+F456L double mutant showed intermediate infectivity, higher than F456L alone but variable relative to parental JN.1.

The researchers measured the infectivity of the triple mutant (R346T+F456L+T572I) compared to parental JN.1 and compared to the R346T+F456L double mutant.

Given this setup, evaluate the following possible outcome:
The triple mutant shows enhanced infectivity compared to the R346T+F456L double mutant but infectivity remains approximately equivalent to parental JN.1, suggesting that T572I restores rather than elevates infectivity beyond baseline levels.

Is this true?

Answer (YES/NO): YES